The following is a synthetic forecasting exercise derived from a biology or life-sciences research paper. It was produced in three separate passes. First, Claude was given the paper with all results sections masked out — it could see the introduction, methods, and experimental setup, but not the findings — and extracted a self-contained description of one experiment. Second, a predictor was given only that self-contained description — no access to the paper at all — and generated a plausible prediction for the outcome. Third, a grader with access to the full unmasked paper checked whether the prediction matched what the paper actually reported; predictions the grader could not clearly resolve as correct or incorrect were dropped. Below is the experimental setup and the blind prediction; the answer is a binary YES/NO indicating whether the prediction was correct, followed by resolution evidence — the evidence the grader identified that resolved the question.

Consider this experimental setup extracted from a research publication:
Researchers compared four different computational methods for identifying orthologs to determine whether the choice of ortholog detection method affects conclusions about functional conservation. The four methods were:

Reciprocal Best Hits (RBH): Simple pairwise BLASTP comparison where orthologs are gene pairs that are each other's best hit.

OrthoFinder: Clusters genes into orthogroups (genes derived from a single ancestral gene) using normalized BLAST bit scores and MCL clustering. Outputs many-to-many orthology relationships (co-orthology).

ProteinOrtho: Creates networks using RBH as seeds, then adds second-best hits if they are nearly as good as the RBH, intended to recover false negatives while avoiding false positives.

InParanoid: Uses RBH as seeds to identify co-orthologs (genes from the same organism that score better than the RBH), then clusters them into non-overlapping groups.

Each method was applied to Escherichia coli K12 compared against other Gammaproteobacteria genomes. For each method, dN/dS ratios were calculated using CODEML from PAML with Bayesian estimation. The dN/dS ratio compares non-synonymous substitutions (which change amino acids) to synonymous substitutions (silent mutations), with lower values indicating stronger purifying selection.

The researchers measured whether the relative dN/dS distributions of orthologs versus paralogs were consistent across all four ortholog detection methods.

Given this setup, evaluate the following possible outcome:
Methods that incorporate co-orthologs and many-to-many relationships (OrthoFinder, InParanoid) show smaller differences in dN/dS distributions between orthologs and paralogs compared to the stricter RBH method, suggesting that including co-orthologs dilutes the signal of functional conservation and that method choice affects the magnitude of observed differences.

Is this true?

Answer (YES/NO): NO